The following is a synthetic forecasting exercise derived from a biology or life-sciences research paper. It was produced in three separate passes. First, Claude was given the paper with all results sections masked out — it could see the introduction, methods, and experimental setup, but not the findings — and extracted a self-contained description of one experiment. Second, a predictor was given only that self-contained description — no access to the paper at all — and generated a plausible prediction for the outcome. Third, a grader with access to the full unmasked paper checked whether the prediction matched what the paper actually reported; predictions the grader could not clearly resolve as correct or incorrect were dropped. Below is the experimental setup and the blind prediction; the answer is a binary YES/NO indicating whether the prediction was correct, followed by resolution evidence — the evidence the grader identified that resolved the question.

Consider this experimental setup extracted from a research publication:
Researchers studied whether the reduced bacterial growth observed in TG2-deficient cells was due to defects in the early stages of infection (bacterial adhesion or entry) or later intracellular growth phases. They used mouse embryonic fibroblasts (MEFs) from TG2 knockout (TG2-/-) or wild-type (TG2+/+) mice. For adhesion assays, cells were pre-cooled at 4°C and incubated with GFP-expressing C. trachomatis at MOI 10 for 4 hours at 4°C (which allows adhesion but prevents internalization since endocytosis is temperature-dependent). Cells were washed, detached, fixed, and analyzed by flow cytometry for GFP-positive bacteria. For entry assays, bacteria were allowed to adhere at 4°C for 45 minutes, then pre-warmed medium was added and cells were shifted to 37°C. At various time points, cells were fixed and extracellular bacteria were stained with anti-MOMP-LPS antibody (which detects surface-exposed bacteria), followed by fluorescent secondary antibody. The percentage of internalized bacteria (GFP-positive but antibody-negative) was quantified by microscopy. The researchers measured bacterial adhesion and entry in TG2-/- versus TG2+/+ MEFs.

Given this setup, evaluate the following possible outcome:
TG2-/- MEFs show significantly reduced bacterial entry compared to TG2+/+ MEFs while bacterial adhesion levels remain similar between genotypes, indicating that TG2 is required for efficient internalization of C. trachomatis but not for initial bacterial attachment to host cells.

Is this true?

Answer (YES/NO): YES